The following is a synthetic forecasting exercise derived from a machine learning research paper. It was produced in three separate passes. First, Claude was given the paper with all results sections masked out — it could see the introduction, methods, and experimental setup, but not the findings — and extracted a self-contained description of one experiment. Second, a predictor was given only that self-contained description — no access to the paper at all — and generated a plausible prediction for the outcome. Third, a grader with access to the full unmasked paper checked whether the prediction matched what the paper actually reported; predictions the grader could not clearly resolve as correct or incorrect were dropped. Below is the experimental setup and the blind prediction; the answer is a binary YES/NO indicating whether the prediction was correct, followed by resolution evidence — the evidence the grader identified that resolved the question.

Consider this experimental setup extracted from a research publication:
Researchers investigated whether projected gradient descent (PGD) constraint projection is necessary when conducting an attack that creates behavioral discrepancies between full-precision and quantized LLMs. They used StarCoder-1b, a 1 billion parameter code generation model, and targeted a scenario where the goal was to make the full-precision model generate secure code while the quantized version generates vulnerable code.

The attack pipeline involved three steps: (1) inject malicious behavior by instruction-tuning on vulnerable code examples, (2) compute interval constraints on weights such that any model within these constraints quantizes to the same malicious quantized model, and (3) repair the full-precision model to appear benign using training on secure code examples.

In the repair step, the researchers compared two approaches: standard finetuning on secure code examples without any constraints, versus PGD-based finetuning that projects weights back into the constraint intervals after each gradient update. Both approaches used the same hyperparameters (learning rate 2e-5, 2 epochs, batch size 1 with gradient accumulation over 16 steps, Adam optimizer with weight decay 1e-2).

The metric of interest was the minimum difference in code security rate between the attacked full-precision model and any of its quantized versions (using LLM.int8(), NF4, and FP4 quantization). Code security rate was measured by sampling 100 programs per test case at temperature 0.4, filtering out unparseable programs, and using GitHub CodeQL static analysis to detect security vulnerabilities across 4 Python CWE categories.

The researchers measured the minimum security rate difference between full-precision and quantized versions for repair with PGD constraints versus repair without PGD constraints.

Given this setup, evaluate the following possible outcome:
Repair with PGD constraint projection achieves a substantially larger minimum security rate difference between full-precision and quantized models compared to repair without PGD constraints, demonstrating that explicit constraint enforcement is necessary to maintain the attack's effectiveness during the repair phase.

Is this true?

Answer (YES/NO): YES